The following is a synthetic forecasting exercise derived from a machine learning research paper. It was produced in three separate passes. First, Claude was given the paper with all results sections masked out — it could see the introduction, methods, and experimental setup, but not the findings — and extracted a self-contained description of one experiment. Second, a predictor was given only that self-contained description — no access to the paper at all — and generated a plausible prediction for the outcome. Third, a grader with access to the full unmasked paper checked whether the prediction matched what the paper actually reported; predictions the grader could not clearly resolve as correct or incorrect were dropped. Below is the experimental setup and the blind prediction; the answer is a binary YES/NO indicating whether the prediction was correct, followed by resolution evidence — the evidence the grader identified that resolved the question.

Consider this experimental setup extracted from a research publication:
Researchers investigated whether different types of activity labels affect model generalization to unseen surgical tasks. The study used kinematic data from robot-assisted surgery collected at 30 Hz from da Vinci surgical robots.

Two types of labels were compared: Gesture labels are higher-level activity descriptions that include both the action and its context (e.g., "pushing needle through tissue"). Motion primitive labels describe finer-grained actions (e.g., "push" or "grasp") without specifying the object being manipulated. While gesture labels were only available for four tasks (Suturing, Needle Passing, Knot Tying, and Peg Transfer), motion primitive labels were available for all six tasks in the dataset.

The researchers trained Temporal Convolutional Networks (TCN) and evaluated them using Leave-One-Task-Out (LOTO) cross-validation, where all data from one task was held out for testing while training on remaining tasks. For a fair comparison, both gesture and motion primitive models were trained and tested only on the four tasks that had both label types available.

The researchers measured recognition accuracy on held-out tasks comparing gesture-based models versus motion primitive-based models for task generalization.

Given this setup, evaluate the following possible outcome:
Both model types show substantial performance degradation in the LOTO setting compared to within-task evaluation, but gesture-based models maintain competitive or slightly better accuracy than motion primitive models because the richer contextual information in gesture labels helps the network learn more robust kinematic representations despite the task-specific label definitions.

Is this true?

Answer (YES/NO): NO